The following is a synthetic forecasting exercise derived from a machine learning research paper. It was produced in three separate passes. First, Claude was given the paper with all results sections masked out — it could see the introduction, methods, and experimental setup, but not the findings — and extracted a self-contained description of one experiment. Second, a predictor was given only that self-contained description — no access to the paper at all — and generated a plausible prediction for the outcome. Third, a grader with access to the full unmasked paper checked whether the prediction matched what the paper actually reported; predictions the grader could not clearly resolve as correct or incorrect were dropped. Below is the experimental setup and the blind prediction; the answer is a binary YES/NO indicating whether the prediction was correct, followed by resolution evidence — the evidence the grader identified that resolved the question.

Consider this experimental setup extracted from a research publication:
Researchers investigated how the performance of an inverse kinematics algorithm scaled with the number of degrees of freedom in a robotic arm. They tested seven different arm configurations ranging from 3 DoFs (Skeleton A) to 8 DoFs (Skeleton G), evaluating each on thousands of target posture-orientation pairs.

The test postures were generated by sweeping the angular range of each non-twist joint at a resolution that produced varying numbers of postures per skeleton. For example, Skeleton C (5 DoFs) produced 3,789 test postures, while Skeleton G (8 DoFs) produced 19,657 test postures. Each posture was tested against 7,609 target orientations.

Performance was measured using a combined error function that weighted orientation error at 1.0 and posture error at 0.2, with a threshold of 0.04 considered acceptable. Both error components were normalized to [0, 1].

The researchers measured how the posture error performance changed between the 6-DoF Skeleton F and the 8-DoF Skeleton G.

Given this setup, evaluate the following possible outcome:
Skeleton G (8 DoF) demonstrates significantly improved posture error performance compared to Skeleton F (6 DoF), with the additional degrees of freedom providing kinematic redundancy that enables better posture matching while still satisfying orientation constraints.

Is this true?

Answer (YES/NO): YES